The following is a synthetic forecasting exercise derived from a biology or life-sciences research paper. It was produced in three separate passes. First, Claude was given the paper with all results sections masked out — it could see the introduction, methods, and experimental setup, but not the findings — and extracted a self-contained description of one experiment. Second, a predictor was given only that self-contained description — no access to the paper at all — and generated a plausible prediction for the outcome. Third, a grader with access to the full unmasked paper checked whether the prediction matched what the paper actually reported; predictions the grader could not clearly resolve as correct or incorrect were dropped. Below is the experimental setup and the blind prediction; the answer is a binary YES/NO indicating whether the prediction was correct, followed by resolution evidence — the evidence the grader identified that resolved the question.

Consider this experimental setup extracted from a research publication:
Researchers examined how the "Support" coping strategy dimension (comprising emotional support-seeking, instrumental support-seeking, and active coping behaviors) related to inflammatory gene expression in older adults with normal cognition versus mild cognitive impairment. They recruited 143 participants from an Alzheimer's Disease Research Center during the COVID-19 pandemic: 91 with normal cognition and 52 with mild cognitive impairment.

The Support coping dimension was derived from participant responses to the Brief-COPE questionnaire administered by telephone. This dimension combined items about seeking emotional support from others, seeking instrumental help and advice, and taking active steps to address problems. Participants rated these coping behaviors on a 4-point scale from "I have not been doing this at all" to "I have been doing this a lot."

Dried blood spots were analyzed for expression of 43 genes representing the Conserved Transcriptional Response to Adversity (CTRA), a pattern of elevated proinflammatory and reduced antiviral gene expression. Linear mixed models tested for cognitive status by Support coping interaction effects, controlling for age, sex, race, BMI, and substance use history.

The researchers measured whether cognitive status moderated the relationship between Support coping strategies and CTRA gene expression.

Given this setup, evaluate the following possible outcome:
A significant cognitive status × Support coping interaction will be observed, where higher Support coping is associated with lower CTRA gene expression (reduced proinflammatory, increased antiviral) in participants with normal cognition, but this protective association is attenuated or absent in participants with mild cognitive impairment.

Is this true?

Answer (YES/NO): YES